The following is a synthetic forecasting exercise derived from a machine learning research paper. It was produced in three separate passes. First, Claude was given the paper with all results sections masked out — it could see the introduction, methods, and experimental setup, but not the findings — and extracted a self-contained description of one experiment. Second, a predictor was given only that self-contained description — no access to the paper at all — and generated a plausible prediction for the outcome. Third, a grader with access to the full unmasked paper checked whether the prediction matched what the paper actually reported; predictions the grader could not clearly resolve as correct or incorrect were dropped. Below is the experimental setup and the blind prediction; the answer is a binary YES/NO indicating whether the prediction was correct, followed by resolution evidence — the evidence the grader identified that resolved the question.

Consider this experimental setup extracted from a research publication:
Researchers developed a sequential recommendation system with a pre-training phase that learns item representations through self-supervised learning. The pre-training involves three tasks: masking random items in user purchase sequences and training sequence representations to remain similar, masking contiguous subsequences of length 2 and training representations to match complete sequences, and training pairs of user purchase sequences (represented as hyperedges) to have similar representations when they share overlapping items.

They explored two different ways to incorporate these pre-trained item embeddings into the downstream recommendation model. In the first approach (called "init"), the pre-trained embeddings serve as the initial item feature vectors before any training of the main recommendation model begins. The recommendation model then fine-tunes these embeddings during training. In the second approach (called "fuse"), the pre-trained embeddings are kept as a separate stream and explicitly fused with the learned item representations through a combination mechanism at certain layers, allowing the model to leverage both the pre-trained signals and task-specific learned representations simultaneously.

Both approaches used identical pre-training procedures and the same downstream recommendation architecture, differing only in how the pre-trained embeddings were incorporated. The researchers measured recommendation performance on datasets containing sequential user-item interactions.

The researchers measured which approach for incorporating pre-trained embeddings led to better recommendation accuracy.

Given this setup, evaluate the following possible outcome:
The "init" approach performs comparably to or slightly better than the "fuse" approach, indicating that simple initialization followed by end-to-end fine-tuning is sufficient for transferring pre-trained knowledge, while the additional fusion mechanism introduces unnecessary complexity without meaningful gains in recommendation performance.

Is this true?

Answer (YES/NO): NO